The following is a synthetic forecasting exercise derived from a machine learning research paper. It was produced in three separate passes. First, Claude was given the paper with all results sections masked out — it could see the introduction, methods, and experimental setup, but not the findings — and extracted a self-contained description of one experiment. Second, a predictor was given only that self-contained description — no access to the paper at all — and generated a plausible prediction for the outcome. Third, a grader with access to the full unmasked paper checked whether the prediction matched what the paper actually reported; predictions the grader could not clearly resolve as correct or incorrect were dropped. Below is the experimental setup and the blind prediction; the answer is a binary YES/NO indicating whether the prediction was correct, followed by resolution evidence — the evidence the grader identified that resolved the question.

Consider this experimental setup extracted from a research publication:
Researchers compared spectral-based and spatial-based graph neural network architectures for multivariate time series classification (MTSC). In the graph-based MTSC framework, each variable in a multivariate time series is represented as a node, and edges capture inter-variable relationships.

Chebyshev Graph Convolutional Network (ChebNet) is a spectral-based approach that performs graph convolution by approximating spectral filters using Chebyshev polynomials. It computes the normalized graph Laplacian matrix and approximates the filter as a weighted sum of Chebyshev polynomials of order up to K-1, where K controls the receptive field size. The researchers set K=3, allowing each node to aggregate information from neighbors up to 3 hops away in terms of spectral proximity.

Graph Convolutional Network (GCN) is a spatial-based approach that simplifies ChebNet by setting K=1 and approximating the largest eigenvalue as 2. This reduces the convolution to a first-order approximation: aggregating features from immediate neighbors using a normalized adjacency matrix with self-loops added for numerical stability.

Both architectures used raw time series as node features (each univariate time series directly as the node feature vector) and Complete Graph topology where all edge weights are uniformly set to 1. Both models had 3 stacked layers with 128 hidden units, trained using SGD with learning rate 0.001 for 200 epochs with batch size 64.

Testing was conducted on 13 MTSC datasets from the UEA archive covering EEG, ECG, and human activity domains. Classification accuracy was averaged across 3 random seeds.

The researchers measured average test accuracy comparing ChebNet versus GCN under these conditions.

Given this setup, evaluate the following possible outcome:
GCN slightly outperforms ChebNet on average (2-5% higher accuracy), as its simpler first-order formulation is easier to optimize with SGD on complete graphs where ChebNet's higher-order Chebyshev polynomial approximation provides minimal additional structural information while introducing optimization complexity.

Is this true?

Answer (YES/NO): NO